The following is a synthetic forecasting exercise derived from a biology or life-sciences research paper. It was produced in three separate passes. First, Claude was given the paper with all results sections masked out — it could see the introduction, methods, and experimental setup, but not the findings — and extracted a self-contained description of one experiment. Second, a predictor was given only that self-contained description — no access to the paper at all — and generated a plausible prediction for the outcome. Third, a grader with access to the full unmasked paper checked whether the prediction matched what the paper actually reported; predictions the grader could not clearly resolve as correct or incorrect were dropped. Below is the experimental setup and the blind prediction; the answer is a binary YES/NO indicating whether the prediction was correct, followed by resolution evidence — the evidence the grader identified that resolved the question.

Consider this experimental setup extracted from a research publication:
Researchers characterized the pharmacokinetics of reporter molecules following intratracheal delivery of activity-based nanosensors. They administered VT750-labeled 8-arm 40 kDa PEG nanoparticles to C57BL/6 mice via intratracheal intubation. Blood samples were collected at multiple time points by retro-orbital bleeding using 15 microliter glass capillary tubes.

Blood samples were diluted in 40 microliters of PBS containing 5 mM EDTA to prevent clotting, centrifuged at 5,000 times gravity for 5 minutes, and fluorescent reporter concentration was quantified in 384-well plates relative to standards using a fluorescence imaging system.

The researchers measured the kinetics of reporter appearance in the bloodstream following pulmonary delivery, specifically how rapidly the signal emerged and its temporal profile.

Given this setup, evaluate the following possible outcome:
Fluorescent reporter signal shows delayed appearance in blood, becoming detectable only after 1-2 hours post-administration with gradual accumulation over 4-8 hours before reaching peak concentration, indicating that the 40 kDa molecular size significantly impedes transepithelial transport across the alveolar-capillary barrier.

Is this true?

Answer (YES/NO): NO